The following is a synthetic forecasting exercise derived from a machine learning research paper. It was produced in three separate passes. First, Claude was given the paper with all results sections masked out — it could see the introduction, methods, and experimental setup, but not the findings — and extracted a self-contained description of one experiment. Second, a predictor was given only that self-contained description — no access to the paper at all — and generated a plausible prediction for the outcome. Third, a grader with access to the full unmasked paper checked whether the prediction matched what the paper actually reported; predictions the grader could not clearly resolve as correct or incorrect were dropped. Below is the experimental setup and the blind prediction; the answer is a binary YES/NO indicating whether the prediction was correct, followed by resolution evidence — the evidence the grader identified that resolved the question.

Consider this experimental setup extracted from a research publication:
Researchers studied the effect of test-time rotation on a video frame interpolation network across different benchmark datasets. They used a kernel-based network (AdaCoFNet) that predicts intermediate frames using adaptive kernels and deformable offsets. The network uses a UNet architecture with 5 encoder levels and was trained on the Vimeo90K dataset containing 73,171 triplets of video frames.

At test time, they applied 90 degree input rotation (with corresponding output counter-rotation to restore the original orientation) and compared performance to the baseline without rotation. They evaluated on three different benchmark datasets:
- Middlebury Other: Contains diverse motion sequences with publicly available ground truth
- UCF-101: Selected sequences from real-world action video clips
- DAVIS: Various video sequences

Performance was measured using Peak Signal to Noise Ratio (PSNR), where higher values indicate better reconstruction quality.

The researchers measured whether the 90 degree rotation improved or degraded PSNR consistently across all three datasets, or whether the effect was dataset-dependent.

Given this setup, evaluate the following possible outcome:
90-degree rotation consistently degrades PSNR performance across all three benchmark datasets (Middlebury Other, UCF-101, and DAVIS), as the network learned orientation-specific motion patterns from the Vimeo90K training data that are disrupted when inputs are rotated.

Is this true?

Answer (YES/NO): NO